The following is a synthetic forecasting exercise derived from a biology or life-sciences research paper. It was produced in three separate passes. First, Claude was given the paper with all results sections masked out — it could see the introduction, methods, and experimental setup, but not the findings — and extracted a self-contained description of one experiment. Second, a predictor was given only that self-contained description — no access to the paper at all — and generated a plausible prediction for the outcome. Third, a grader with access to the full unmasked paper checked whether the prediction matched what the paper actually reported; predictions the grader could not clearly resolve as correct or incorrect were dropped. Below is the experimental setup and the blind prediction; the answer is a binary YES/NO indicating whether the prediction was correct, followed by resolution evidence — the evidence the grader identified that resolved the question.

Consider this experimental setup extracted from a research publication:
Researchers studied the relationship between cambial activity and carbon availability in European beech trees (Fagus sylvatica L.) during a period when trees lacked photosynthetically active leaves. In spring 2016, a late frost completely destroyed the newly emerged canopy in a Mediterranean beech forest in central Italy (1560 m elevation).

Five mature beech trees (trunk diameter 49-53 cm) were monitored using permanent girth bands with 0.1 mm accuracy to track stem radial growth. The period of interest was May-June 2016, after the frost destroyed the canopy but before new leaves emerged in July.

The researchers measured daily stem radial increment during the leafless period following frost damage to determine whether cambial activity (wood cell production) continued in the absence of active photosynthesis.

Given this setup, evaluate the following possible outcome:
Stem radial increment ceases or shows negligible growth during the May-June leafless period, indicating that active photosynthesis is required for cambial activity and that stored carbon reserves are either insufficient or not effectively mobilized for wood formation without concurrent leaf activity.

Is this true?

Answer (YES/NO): NO